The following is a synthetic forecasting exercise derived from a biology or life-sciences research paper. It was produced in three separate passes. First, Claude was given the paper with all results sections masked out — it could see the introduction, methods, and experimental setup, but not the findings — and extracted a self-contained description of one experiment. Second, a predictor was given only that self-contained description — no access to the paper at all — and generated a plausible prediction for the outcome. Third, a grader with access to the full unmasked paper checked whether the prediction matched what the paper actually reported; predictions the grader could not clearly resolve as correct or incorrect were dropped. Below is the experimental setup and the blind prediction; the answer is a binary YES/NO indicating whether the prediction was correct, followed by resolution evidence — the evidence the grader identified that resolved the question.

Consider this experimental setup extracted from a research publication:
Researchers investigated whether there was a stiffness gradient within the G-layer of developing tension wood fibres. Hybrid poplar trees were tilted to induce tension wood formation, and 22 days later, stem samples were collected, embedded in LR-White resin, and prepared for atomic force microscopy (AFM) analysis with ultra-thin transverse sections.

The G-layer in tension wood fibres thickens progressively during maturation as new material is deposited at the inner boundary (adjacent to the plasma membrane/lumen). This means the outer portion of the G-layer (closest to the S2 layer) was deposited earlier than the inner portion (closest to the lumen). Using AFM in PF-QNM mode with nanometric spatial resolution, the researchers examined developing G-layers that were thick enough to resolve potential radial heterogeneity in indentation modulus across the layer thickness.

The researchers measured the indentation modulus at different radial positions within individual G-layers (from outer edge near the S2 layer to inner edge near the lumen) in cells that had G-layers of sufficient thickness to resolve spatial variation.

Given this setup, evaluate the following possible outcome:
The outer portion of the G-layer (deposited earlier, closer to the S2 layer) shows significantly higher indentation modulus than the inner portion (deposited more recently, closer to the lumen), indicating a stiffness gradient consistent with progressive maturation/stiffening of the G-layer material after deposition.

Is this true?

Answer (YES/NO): NO